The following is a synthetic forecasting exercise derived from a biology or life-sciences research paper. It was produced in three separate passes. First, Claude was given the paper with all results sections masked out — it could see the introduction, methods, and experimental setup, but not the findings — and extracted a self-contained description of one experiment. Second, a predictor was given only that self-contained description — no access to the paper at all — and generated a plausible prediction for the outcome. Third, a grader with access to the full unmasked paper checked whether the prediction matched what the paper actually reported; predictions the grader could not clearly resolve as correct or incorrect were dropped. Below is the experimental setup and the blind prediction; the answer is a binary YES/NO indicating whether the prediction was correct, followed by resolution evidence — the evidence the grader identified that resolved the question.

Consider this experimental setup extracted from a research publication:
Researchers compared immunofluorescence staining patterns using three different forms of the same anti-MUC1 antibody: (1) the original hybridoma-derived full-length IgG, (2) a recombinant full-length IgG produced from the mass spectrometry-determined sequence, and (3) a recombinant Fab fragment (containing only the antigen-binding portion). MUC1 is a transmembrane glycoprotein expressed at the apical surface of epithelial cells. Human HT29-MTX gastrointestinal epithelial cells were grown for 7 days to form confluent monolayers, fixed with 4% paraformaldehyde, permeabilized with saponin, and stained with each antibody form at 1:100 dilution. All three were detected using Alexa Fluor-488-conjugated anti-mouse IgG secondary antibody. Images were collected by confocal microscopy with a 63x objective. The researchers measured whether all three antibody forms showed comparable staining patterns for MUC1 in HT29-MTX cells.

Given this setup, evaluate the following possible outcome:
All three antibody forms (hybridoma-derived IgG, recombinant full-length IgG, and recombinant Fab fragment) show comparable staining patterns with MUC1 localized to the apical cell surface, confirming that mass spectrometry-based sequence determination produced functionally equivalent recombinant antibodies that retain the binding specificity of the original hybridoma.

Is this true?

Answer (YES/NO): NO